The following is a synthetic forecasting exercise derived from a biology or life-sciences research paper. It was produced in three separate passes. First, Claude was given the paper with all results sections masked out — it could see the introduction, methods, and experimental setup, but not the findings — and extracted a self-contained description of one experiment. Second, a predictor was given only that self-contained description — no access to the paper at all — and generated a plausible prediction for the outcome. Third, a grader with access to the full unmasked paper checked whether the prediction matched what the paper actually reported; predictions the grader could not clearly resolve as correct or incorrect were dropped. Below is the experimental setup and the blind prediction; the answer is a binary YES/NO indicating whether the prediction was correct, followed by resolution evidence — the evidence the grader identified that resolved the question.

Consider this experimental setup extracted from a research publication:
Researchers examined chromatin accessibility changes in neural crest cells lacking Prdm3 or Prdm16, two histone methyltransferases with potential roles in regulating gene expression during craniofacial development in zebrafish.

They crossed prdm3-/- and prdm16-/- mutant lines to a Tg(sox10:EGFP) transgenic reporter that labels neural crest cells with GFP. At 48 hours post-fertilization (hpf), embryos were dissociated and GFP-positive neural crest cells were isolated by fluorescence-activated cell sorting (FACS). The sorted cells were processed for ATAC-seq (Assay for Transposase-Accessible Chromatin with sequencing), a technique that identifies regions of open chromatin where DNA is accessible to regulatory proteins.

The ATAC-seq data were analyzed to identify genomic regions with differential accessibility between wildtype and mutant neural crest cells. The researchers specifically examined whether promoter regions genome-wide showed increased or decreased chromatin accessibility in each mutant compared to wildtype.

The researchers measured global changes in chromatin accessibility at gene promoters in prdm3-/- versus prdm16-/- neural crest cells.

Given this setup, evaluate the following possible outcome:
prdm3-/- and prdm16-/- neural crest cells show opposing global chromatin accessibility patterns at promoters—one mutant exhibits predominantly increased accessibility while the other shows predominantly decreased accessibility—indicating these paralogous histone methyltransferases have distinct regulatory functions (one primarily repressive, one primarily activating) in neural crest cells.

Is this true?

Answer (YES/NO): YES